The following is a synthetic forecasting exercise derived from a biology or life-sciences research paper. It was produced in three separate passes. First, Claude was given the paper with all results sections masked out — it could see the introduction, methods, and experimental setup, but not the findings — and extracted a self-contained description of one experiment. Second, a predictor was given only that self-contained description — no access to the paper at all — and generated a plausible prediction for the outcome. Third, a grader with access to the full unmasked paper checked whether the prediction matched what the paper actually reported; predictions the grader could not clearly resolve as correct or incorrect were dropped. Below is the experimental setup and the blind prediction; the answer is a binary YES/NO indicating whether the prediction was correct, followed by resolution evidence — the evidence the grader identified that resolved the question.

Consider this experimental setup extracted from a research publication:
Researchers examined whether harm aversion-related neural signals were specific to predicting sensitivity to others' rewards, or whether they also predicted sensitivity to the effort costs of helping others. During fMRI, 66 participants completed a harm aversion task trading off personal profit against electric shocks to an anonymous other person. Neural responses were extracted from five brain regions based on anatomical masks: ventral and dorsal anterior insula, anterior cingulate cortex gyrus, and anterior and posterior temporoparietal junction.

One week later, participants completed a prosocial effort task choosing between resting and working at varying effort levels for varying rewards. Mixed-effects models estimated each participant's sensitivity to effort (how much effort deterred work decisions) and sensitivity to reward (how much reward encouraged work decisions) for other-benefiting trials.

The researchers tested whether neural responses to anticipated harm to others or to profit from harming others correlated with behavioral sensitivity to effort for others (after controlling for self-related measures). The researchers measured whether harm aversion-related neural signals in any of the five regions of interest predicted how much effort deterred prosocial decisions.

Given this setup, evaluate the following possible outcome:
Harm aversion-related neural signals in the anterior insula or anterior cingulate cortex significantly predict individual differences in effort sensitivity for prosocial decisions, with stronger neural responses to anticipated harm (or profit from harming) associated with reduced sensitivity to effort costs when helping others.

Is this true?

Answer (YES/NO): NO